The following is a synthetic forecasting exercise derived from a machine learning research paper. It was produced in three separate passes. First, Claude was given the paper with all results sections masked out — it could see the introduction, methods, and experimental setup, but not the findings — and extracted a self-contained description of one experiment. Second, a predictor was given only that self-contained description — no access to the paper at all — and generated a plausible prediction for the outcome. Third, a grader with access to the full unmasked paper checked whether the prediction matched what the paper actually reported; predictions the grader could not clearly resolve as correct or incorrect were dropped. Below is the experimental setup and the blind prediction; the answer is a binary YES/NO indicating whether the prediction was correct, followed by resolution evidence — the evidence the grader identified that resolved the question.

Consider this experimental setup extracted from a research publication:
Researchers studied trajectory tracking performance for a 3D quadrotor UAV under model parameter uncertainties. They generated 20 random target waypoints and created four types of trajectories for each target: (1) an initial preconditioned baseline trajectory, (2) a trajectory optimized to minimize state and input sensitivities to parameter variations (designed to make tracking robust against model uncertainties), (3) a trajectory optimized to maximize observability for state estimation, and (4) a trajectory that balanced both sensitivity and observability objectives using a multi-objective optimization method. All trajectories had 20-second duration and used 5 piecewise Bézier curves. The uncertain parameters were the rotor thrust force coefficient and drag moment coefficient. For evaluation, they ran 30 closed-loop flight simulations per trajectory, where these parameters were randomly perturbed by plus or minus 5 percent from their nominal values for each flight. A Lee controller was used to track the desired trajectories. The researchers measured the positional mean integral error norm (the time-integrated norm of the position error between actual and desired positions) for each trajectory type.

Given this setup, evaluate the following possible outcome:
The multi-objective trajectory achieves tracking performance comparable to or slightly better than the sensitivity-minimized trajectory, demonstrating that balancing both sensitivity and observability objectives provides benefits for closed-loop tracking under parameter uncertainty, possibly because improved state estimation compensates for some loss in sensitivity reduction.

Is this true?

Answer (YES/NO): NO